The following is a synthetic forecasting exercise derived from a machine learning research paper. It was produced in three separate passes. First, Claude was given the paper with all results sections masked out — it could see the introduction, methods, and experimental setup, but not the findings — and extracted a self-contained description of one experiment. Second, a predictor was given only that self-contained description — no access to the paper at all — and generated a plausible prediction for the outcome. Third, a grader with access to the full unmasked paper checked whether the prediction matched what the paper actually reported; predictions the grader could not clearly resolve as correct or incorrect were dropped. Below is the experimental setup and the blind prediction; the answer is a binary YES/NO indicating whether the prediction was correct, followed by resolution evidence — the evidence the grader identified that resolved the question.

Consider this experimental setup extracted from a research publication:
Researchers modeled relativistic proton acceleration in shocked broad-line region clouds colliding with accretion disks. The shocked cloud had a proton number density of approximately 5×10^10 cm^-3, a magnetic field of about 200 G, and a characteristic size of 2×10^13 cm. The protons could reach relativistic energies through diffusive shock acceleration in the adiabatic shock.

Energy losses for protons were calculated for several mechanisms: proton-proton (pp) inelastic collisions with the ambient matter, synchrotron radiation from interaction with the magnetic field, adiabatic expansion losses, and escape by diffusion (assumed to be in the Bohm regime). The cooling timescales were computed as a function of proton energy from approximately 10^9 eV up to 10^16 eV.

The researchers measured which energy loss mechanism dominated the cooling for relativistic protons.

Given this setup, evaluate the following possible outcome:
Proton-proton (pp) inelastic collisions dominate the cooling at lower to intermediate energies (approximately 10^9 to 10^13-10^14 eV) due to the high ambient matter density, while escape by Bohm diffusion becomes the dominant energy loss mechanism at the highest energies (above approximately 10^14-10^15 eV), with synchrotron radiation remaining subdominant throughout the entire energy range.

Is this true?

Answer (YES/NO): NO